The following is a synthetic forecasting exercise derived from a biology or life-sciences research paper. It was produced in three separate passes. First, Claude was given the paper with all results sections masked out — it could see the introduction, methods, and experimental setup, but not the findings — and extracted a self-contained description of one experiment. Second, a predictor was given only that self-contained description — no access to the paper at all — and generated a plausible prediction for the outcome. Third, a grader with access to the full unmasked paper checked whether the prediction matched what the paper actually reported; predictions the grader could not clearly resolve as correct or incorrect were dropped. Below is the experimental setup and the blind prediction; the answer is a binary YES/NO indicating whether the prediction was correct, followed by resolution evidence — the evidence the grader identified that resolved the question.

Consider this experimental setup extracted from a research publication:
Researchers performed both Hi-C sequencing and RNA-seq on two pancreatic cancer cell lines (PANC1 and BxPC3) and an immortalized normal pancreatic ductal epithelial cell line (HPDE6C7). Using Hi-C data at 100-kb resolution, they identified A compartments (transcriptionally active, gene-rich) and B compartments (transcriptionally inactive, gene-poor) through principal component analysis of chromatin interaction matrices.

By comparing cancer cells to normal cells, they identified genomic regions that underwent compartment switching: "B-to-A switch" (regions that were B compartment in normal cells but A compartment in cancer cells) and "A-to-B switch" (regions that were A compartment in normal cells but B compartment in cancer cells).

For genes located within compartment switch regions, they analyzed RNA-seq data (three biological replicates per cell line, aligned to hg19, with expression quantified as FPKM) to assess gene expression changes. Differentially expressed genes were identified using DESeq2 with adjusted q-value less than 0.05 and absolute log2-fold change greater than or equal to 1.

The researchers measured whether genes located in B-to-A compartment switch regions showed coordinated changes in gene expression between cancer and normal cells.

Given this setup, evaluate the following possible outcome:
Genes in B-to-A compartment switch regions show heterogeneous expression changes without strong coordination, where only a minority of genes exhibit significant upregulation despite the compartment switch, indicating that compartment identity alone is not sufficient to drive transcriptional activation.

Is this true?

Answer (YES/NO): NO